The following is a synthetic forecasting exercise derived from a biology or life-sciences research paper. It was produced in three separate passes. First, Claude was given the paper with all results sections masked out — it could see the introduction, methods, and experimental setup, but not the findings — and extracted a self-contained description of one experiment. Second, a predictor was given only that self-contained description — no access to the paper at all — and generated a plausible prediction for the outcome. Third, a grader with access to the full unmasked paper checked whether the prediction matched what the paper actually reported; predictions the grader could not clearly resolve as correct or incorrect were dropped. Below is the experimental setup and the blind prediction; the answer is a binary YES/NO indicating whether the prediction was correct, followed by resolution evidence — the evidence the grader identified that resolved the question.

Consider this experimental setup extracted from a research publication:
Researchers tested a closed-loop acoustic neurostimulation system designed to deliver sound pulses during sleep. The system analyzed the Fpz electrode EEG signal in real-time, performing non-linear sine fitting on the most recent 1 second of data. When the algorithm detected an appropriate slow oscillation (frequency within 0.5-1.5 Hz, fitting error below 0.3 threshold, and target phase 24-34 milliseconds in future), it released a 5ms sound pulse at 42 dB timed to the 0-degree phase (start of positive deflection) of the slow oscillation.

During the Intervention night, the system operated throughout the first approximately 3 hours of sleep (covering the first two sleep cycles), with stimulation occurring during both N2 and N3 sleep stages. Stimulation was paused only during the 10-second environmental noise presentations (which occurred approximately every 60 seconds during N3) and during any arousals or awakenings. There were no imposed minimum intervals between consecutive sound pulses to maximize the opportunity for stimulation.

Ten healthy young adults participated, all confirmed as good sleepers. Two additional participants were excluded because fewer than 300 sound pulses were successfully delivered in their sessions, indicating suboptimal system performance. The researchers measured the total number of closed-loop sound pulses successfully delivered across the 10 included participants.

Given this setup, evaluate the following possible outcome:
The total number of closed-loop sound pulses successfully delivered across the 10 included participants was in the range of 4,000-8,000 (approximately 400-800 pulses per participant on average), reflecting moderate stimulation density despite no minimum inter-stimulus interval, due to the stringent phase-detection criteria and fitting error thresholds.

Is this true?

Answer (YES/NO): YES